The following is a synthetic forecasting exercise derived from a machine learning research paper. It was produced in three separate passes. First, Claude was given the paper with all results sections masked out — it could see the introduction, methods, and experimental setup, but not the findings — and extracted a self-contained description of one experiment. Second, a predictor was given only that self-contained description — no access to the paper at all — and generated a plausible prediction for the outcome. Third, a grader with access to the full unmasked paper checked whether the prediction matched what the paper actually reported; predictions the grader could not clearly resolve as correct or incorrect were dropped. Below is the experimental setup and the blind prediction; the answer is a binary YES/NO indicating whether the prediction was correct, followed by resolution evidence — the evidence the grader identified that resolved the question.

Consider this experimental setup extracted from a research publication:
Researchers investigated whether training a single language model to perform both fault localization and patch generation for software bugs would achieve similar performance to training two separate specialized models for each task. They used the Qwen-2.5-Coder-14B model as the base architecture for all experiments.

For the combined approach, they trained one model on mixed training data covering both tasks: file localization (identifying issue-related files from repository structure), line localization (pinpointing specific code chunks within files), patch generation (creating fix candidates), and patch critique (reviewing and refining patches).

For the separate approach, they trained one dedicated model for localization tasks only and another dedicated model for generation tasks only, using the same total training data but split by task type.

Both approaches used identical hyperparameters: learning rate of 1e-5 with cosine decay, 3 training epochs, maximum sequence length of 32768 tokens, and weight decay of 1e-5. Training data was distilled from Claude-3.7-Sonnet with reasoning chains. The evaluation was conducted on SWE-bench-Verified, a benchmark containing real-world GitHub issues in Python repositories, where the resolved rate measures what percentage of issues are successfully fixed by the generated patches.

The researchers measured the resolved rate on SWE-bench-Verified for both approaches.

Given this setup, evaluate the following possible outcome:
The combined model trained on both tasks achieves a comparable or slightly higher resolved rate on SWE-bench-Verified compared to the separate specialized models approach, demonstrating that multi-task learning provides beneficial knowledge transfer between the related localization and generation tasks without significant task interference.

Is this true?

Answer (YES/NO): NO